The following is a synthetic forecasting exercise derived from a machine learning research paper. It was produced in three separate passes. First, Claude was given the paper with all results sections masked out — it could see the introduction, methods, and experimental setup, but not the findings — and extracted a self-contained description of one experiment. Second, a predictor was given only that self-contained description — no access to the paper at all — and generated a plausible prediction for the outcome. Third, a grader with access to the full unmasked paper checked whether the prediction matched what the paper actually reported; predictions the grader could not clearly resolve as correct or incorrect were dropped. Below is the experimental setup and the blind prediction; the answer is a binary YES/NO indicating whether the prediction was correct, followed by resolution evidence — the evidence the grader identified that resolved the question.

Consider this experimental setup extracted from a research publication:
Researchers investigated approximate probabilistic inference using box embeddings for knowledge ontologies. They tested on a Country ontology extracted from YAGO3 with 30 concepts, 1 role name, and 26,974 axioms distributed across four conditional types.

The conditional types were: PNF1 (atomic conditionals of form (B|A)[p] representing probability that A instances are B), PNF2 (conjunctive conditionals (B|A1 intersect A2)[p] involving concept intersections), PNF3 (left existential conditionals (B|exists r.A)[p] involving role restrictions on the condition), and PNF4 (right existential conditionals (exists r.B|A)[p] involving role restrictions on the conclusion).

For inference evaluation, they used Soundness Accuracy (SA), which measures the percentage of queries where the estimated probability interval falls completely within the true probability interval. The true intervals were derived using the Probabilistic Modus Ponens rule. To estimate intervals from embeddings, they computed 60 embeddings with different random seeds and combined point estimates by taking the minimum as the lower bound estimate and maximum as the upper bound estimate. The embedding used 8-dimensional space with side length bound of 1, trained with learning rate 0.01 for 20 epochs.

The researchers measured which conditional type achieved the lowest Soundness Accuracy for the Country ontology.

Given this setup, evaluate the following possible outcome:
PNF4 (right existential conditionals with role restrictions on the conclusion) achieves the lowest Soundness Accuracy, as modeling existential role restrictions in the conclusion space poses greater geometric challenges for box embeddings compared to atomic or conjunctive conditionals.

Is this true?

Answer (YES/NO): YES